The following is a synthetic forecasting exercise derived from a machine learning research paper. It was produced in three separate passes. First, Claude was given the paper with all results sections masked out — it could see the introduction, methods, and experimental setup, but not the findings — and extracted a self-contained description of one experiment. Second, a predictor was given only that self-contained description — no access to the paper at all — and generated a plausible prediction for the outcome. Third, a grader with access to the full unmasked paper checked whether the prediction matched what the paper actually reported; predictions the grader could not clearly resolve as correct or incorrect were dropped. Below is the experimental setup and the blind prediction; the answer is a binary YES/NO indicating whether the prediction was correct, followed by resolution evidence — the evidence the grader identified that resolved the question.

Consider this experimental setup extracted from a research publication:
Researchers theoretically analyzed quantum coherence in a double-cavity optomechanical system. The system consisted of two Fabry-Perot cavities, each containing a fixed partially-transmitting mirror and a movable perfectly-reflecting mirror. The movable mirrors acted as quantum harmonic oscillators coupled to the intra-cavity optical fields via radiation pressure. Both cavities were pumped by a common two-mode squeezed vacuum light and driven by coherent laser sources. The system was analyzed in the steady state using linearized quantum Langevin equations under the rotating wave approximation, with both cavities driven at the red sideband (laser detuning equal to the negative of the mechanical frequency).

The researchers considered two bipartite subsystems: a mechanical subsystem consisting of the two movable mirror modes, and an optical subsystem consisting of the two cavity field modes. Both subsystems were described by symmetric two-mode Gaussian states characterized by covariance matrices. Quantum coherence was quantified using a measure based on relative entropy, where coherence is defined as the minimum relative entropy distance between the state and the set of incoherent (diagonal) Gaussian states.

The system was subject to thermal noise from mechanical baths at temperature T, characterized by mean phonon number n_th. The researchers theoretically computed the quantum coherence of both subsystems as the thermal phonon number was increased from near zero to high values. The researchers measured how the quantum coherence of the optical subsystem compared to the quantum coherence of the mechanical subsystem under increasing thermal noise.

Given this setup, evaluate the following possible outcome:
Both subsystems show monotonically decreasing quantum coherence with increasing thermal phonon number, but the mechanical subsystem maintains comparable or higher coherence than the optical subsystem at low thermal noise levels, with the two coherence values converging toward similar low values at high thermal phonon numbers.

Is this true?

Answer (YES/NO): NO